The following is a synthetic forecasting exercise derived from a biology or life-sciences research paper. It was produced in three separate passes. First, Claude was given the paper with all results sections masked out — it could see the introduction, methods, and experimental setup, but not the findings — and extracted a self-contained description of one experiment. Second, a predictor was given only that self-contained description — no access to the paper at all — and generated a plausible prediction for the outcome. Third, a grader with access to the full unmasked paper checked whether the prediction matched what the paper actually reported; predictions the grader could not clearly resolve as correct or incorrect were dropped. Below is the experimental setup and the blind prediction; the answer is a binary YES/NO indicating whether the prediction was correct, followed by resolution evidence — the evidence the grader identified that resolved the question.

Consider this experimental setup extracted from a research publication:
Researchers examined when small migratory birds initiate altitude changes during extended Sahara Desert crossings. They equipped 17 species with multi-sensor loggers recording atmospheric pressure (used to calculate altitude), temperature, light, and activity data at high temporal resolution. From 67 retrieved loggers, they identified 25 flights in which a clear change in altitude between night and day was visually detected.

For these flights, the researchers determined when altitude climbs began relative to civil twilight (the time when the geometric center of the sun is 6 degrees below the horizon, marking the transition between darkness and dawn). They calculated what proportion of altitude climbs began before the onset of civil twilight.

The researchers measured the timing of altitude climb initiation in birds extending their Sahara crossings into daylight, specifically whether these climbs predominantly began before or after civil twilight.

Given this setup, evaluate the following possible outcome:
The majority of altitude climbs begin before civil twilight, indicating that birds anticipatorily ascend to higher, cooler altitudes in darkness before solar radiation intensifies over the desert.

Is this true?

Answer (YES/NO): YES